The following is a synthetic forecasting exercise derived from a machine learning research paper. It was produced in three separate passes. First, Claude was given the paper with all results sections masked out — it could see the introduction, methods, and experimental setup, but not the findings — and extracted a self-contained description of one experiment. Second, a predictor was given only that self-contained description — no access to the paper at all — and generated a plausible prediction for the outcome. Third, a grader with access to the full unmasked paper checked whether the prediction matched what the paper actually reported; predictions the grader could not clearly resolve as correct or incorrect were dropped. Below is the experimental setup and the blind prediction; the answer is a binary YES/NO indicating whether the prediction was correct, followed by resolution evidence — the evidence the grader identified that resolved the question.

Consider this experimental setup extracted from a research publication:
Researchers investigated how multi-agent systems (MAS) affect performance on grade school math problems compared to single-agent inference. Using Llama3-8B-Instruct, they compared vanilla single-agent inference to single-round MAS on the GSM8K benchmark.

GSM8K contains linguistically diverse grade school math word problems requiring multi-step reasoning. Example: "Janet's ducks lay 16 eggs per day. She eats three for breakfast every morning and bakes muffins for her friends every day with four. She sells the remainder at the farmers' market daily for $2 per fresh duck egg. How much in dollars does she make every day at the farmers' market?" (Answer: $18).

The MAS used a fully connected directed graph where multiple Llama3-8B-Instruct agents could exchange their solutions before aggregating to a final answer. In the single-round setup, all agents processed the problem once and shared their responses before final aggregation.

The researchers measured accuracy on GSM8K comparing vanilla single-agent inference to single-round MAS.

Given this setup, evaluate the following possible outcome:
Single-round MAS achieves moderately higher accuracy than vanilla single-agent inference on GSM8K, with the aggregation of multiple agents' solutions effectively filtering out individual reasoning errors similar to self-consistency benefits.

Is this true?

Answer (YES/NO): NO